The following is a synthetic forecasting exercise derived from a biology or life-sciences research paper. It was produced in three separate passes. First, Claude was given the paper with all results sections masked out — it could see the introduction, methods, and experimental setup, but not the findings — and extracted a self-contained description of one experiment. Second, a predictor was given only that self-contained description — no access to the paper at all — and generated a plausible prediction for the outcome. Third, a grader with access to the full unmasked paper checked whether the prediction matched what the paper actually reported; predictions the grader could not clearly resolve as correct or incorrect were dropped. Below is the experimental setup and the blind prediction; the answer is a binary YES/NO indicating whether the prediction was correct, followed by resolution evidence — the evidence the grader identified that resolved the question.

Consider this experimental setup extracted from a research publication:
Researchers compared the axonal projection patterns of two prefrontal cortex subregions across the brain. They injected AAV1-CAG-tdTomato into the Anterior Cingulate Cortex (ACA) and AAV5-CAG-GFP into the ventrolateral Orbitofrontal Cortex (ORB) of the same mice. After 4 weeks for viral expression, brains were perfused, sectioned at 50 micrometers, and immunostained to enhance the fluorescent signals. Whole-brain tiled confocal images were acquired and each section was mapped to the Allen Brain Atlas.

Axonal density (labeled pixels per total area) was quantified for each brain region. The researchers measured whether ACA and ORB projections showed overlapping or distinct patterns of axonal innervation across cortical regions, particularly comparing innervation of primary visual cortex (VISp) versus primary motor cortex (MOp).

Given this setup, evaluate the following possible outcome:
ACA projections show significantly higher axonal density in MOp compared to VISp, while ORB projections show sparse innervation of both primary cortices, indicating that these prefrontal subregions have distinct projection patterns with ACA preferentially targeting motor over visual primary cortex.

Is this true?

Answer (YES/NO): NO